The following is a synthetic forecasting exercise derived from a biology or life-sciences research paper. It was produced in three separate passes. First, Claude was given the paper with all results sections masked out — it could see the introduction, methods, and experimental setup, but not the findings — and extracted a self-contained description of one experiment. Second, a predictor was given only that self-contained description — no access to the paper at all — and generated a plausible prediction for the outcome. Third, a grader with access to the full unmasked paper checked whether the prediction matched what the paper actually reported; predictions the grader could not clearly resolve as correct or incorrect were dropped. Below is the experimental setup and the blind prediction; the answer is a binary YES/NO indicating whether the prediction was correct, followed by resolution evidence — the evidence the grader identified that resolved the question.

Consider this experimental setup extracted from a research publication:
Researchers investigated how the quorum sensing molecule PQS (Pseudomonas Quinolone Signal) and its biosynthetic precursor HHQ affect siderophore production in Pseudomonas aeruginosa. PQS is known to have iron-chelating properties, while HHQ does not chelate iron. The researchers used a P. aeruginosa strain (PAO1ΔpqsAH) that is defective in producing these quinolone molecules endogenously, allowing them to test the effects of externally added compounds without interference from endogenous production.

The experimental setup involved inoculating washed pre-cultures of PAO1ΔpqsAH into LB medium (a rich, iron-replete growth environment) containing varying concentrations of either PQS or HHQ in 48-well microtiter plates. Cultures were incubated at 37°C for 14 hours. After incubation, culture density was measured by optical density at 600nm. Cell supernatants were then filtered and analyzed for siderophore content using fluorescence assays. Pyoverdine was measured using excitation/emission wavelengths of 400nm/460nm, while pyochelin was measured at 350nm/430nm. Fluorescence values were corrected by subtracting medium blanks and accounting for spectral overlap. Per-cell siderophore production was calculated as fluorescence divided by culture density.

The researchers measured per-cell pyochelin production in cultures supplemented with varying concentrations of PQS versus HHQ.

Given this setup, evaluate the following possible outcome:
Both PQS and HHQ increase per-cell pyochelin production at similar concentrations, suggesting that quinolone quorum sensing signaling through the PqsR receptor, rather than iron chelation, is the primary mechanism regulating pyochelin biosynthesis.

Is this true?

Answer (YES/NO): NO